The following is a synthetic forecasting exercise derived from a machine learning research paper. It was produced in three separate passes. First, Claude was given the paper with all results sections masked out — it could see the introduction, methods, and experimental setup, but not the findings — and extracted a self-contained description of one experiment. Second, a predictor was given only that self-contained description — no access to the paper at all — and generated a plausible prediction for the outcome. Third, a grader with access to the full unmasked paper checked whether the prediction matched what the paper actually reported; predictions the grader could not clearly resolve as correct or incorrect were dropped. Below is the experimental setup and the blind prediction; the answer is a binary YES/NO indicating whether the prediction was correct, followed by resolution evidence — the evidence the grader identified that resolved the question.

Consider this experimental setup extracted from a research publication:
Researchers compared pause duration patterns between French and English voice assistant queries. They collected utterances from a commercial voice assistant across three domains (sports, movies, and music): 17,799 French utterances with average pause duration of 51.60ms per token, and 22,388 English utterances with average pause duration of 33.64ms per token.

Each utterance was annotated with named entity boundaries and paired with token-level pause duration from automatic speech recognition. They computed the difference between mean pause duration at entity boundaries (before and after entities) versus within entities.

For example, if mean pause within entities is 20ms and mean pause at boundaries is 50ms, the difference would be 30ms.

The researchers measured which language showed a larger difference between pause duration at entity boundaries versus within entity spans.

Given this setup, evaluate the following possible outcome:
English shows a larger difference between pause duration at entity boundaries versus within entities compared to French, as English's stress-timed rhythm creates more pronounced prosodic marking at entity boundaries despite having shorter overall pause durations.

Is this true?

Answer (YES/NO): NO